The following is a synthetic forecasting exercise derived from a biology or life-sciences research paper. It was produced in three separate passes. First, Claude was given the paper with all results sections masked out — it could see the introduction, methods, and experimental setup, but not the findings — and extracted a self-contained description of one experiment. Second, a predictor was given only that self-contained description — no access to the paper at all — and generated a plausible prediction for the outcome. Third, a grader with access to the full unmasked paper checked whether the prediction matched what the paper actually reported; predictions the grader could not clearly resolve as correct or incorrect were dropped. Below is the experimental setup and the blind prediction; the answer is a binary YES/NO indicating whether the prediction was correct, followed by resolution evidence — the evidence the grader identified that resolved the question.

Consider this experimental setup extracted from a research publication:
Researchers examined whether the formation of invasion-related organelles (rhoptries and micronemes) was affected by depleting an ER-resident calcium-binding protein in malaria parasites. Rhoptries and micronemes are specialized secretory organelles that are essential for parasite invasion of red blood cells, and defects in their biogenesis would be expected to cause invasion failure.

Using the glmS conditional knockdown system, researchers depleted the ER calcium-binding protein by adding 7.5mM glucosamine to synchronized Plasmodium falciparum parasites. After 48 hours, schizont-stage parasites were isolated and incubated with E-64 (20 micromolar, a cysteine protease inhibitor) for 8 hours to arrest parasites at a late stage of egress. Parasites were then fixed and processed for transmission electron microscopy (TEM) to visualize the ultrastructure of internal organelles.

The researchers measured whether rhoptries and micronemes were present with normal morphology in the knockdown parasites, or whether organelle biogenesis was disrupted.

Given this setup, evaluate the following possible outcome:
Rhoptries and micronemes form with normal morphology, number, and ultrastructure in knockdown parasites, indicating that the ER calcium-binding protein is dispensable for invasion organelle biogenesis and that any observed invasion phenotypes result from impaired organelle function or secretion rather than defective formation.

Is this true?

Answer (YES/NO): YES